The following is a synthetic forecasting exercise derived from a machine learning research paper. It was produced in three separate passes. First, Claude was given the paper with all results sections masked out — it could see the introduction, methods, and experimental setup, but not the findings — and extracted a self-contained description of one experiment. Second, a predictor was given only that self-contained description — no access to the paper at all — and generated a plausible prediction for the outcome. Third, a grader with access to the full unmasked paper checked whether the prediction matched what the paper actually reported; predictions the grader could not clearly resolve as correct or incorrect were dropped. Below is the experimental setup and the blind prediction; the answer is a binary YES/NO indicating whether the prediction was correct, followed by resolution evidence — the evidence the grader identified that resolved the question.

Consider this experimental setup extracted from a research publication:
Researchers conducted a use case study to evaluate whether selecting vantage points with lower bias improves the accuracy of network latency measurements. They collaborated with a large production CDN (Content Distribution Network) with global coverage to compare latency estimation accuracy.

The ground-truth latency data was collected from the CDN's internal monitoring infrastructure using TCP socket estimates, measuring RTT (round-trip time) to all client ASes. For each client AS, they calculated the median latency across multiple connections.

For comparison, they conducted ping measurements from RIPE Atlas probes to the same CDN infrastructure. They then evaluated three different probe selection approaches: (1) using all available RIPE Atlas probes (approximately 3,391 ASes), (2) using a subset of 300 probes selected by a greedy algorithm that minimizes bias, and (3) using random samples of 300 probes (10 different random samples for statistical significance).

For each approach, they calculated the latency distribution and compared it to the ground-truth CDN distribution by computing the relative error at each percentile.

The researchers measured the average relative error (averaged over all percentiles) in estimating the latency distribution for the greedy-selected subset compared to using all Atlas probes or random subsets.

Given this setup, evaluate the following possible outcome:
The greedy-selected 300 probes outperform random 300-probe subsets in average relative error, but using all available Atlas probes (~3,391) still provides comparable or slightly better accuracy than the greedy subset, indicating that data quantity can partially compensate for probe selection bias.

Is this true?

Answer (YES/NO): NO